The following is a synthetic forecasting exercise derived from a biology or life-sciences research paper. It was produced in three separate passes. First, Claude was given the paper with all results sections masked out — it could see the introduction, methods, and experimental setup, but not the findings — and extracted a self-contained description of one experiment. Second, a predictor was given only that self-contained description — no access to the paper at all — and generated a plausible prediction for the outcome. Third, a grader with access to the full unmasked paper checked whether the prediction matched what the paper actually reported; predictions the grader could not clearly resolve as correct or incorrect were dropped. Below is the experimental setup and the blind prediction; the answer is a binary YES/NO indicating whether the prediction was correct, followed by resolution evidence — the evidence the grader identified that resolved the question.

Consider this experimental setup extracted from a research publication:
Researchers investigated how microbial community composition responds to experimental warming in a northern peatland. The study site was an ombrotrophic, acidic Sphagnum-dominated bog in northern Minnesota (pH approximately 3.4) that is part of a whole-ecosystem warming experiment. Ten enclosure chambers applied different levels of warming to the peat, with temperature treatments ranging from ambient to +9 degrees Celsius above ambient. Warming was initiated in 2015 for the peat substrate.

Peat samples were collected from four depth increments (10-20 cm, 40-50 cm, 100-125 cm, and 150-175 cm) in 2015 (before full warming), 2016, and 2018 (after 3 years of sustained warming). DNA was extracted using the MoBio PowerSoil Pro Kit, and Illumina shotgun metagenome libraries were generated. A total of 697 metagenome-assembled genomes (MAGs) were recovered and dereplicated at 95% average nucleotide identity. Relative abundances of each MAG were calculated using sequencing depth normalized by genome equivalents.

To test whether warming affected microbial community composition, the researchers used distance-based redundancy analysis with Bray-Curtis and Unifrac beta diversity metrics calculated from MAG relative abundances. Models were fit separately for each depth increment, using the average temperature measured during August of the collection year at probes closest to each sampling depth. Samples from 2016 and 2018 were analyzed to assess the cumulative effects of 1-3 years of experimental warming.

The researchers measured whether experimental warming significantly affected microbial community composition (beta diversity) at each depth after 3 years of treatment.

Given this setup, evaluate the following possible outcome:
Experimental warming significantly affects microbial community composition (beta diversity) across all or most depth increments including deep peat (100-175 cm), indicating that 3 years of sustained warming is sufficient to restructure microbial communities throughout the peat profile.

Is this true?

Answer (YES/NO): NO